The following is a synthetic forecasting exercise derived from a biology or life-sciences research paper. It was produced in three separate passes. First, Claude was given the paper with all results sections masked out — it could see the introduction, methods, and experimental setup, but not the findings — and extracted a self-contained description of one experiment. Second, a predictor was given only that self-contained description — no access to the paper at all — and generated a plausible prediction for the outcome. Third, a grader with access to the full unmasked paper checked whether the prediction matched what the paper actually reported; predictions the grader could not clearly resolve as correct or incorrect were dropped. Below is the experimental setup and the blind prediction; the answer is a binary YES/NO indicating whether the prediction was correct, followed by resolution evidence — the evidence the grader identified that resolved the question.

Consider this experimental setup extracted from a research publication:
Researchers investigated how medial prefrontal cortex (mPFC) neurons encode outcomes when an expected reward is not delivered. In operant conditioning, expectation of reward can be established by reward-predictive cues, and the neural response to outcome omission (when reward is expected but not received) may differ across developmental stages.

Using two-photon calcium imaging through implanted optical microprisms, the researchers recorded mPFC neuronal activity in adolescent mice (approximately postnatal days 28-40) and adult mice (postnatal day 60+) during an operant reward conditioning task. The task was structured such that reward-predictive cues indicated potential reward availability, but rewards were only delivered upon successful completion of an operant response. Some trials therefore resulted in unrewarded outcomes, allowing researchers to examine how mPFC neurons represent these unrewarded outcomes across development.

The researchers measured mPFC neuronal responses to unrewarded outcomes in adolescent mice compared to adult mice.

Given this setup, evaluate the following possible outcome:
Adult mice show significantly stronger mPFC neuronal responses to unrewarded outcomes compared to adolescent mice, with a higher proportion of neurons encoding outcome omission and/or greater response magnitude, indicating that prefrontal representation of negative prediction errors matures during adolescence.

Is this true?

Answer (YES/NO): YES